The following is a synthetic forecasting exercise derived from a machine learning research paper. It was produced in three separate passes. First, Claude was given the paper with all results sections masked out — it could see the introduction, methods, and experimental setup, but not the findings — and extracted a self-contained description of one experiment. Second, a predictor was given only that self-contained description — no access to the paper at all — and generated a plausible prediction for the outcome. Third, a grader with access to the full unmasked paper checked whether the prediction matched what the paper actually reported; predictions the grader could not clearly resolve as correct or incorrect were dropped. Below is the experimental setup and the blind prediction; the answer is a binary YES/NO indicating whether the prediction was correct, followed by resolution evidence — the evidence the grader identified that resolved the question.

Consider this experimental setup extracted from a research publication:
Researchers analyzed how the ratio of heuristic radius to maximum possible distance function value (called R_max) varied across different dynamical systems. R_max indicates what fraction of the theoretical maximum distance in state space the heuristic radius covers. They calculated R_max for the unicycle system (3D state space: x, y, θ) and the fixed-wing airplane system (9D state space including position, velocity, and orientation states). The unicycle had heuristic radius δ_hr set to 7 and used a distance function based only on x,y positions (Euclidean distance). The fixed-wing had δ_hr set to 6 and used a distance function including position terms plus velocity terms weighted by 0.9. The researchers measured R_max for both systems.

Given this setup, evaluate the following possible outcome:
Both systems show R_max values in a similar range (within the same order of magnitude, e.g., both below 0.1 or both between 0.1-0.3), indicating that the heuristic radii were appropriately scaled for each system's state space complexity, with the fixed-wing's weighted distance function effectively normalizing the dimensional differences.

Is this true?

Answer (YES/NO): NO